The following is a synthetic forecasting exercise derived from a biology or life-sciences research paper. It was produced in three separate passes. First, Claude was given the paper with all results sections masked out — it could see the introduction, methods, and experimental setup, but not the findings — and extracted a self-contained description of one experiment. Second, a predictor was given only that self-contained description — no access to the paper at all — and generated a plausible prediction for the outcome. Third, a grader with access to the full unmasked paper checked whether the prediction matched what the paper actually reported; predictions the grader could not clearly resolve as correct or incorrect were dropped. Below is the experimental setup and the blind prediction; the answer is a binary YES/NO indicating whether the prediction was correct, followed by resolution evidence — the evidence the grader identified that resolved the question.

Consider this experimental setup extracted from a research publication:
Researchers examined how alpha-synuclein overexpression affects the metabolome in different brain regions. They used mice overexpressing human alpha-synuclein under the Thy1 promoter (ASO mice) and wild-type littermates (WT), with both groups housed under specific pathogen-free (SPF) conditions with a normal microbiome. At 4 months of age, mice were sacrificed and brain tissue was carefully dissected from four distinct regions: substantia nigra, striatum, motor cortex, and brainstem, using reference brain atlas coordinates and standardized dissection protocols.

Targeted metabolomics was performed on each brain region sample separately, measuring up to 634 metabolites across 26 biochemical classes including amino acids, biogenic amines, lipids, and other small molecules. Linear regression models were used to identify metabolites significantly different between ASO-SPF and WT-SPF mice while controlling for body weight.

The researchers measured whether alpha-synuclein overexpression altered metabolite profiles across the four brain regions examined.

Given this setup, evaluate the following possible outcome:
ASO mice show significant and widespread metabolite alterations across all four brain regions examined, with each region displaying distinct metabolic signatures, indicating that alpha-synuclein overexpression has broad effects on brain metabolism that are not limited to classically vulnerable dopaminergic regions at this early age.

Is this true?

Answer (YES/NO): NO